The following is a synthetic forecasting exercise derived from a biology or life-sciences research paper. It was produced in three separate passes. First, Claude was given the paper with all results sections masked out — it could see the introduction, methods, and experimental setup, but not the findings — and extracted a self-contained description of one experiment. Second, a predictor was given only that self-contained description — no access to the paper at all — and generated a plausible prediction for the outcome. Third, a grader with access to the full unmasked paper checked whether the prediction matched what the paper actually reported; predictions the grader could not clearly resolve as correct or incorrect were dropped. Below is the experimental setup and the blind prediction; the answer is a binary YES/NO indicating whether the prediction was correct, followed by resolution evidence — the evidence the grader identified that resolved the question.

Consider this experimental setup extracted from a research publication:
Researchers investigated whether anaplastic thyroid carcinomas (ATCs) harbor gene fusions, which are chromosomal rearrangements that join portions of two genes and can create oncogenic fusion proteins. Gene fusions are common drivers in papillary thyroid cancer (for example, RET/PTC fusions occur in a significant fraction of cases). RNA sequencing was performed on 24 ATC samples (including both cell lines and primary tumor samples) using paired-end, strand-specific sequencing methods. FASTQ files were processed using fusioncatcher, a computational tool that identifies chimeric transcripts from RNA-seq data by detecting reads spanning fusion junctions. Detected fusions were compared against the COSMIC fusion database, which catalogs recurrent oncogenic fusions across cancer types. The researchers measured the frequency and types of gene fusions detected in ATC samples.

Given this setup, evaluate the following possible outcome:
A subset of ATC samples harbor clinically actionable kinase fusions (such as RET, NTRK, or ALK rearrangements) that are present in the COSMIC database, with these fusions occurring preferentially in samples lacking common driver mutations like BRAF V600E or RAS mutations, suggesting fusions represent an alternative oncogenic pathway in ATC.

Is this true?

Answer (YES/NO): NO